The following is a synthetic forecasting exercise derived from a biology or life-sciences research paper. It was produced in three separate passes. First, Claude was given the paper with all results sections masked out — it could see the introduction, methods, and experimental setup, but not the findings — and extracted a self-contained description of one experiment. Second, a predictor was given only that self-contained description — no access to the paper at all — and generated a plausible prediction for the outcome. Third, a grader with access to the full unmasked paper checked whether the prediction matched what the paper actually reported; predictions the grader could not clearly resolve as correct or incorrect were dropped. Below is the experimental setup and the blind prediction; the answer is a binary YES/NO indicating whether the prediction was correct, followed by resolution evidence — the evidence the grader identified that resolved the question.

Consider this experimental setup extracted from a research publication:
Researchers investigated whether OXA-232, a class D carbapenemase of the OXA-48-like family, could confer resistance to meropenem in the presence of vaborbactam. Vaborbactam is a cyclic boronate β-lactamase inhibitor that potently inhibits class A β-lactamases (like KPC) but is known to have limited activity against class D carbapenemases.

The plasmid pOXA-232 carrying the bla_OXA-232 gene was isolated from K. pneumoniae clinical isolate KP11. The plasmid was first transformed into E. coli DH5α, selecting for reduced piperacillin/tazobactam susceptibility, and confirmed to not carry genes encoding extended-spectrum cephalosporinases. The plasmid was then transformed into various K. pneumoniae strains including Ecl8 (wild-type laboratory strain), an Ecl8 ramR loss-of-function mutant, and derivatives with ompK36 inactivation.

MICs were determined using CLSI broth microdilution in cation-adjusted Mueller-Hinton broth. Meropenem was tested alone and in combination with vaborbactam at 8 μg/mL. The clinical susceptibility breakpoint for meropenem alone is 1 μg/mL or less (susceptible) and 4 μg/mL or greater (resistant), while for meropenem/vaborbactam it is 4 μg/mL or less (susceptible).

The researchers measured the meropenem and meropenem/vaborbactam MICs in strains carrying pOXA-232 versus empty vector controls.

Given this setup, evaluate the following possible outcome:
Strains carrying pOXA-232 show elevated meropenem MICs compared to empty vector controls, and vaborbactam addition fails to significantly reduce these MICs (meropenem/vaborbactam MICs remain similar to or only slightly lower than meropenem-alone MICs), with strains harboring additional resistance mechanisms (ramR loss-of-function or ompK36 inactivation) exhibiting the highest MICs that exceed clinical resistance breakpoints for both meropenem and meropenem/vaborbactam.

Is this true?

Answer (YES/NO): NO